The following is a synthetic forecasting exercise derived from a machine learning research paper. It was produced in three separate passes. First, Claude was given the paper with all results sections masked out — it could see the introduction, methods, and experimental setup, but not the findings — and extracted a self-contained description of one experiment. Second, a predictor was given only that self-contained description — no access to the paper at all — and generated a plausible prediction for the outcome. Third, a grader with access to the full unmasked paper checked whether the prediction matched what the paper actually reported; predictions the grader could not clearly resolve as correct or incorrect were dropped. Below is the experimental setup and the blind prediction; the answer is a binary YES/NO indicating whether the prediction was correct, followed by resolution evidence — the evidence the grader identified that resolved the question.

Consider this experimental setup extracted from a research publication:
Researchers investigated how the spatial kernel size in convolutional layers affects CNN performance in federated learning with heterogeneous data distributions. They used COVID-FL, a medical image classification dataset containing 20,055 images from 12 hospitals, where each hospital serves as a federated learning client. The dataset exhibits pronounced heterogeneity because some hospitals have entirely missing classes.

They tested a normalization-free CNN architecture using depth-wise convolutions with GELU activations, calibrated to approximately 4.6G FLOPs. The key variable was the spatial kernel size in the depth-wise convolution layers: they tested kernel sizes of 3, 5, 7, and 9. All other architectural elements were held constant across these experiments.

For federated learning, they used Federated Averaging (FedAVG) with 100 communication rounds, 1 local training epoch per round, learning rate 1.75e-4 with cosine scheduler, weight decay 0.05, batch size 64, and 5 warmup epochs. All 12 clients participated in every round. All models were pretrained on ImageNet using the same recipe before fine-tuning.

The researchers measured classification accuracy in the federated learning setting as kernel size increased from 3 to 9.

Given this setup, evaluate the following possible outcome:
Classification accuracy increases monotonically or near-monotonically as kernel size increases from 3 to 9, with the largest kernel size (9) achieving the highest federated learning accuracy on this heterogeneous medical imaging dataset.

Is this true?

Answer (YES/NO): YES